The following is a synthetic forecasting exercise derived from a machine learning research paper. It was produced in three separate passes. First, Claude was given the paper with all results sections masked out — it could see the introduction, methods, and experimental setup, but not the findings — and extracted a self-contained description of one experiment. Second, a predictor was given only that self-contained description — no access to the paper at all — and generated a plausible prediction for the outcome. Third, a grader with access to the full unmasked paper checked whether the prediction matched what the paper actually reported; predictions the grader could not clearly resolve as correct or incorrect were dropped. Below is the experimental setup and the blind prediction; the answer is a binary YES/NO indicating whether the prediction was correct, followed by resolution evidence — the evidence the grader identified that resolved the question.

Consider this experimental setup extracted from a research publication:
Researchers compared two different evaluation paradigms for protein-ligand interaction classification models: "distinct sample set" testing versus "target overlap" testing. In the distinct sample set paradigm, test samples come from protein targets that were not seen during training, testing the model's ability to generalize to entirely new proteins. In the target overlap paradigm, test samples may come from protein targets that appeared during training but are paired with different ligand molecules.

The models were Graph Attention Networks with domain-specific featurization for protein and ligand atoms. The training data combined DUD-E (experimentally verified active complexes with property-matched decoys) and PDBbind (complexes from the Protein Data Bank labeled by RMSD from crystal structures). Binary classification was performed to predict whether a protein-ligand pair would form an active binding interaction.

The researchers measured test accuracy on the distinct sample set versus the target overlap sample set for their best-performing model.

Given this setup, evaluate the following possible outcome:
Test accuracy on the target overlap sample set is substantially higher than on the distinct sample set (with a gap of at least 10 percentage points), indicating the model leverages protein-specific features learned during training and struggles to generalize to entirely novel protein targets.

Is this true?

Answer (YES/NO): NO